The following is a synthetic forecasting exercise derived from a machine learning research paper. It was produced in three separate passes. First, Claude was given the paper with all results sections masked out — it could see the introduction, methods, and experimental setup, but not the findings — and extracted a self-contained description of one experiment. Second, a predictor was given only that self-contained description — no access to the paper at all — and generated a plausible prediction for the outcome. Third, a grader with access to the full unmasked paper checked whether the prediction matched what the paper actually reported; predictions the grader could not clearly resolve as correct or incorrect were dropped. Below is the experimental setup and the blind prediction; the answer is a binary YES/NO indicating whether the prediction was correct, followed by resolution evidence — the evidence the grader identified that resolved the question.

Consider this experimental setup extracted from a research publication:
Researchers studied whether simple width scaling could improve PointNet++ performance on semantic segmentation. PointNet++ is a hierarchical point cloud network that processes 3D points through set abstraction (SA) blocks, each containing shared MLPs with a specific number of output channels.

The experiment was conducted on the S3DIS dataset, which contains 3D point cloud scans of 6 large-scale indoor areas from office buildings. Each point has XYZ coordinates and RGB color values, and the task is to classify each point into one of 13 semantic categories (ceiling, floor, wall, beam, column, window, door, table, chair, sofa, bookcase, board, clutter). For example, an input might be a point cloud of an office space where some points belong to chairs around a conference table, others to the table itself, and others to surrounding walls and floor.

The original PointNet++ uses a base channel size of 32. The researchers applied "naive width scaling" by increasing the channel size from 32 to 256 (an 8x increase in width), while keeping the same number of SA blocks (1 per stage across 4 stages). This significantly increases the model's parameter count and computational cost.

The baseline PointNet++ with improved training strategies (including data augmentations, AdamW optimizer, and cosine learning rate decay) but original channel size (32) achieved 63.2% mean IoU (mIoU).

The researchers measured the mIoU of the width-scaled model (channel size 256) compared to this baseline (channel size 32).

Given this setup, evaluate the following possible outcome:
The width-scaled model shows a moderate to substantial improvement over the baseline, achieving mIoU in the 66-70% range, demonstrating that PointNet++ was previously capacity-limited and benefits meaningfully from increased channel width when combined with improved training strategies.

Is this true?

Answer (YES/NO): NO